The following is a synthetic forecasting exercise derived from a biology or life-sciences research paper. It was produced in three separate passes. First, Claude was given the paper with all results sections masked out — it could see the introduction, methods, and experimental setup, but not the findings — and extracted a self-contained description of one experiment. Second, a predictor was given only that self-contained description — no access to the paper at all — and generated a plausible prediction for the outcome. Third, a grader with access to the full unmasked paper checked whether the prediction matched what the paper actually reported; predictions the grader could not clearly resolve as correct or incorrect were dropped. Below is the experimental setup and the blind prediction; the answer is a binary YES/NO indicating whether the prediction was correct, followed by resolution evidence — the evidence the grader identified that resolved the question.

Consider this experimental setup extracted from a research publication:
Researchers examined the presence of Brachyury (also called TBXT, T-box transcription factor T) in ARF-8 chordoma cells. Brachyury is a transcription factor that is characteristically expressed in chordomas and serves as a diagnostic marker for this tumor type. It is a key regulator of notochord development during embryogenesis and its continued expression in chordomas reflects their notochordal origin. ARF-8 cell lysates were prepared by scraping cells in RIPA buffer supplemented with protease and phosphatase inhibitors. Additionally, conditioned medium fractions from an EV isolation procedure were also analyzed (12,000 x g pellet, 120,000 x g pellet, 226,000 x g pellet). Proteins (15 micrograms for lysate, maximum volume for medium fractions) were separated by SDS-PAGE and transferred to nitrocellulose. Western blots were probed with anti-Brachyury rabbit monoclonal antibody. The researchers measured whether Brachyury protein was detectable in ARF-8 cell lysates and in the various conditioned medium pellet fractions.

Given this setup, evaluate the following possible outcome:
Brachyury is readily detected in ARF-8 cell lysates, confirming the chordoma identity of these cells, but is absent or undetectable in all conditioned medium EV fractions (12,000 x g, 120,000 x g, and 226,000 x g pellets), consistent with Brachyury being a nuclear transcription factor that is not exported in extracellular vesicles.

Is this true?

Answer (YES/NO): NO